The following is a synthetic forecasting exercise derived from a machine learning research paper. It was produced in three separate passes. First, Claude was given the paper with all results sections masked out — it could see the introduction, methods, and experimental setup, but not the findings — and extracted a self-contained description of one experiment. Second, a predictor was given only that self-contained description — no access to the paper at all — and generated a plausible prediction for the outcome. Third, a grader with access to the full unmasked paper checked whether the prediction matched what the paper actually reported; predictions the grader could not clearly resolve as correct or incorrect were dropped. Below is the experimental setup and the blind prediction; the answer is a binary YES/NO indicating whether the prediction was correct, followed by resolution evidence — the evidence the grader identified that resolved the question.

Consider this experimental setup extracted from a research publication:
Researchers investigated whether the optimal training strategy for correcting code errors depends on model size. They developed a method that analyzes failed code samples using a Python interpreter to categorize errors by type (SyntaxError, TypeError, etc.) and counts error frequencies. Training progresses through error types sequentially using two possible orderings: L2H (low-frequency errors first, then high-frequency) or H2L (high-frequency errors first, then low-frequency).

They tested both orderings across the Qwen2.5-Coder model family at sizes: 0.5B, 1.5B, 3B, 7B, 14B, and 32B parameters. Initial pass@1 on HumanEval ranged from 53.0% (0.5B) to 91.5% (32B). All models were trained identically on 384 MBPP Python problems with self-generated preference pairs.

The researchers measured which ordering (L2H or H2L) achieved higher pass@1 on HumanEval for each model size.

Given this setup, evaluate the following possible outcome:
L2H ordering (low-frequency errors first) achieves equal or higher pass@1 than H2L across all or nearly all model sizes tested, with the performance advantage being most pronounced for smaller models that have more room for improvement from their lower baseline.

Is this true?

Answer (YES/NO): NO